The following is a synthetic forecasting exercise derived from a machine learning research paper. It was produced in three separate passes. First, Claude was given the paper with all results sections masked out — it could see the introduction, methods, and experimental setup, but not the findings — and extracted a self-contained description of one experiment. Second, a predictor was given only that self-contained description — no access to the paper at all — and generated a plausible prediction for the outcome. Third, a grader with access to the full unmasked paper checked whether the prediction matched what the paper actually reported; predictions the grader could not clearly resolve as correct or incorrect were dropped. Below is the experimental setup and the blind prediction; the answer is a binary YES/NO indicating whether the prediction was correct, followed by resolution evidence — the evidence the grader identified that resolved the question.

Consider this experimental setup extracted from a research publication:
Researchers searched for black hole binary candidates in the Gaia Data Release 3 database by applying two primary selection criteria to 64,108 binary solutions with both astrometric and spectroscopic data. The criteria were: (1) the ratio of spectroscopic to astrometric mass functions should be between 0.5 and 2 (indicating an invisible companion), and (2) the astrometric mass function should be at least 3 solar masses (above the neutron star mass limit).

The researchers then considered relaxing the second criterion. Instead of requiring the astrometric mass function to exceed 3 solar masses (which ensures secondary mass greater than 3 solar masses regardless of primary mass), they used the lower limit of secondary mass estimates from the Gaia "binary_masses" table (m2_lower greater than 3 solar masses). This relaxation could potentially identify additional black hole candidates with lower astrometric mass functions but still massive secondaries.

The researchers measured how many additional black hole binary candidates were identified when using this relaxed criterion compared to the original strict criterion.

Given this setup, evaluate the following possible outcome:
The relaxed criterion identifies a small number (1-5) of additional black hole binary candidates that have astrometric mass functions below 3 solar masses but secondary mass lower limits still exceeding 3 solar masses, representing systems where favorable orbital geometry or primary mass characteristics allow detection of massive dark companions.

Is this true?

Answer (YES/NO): NO